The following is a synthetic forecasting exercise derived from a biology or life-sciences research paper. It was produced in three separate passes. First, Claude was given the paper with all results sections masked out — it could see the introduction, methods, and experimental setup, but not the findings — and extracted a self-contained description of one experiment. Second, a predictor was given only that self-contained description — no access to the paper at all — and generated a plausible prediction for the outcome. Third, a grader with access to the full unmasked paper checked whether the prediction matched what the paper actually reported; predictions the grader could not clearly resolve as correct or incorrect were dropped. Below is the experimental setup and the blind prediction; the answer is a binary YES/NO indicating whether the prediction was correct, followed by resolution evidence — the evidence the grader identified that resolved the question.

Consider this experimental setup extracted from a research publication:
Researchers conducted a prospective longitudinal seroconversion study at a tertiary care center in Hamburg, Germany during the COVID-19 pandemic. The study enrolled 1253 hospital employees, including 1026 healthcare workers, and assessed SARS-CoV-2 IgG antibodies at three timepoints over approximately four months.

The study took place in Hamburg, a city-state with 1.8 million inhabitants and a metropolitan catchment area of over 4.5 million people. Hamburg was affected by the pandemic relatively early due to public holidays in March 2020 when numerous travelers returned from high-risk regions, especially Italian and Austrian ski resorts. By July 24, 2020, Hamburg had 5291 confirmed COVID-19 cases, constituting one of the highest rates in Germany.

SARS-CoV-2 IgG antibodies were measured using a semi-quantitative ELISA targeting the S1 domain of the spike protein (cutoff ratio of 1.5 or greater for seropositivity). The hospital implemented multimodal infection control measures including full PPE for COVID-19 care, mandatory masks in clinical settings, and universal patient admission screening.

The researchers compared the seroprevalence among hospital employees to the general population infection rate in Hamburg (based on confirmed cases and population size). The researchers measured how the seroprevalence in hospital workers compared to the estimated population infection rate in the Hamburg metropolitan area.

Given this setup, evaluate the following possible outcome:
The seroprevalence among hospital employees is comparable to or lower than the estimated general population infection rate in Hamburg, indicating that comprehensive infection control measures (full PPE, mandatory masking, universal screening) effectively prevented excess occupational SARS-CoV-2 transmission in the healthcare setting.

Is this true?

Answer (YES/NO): NO